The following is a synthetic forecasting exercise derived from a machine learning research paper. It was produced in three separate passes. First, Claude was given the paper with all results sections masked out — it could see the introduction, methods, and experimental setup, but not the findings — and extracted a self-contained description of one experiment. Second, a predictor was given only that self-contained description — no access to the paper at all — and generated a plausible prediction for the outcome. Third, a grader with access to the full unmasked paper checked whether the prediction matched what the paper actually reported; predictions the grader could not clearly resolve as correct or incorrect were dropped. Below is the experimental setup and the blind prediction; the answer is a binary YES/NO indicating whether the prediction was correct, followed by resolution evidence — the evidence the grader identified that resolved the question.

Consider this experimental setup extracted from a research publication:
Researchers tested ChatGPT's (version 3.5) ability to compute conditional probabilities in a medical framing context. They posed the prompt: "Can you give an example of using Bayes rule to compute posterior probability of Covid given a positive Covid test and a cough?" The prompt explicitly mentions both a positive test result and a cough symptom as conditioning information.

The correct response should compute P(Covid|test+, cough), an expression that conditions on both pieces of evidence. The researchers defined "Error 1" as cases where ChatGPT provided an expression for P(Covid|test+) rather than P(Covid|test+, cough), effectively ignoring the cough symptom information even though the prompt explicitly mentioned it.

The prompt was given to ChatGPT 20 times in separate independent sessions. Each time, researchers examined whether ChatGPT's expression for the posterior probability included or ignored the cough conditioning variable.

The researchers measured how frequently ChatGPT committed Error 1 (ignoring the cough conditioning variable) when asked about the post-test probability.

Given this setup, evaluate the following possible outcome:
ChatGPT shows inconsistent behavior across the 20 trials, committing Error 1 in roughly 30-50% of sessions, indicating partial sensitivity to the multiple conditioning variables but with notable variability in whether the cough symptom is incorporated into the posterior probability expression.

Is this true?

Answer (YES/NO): NO